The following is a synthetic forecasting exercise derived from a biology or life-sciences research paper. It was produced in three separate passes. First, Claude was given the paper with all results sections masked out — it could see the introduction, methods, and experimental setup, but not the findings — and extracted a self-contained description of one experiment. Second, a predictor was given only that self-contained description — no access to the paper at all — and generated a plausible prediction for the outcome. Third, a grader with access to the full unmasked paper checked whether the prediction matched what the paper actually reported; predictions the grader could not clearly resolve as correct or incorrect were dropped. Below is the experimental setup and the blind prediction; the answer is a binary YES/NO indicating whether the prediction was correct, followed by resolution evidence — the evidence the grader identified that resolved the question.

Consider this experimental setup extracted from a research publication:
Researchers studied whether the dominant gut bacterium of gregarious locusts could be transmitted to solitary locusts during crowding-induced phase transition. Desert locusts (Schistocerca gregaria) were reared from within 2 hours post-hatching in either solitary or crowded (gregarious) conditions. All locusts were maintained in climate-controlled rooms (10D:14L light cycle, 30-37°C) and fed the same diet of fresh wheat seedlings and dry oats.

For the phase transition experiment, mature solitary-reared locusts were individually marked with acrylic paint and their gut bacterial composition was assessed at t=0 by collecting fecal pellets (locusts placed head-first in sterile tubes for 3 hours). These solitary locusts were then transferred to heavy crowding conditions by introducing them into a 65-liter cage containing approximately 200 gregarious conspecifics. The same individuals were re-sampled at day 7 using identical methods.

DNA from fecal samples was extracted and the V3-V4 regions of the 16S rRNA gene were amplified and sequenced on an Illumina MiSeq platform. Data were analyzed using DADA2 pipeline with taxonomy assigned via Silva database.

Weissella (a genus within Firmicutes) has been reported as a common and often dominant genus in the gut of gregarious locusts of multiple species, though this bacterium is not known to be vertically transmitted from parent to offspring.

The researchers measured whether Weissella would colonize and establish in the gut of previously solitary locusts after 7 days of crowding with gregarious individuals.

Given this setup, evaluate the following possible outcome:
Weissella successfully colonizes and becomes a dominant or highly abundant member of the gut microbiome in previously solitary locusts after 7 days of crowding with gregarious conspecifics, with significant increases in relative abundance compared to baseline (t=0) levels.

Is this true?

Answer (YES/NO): YES